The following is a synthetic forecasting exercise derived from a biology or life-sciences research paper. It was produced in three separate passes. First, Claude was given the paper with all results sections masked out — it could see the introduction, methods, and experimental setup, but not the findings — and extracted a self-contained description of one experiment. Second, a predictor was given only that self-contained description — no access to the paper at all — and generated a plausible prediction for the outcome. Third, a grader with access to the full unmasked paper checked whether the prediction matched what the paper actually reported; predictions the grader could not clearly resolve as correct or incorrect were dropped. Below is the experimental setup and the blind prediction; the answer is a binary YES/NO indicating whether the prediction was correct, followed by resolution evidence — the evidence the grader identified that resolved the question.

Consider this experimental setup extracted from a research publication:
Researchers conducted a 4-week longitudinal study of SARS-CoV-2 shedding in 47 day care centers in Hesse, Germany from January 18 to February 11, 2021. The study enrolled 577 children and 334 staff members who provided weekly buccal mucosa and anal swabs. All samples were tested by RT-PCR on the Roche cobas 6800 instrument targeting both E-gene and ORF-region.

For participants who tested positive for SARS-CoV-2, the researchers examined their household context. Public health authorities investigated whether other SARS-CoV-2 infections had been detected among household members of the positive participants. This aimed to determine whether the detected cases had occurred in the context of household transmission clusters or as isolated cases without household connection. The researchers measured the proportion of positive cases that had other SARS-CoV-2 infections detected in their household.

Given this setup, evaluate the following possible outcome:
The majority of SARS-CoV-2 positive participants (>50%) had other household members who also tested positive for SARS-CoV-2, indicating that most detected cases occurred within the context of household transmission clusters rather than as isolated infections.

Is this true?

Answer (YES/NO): YES